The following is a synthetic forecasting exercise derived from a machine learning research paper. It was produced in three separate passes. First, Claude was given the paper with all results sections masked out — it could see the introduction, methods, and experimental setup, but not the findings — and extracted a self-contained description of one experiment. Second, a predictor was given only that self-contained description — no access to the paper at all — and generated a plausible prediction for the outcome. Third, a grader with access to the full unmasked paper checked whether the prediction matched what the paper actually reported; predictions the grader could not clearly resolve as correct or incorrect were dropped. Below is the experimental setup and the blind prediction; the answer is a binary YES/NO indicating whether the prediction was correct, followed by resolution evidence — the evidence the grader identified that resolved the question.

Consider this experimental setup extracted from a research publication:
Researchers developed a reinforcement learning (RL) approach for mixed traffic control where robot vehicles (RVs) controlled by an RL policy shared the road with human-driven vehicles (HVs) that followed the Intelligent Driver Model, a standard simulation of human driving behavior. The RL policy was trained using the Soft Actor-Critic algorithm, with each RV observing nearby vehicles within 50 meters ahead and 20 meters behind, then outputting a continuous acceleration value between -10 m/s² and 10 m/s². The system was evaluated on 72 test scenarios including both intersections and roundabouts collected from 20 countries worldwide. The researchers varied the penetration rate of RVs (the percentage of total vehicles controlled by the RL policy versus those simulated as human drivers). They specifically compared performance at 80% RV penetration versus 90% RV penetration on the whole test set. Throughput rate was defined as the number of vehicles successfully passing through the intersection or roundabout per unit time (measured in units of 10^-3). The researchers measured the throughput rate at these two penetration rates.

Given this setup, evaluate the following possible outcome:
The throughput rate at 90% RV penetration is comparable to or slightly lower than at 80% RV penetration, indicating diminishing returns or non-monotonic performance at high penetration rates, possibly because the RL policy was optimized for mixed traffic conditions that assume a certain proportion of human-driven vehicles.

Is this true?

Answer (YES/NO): NO